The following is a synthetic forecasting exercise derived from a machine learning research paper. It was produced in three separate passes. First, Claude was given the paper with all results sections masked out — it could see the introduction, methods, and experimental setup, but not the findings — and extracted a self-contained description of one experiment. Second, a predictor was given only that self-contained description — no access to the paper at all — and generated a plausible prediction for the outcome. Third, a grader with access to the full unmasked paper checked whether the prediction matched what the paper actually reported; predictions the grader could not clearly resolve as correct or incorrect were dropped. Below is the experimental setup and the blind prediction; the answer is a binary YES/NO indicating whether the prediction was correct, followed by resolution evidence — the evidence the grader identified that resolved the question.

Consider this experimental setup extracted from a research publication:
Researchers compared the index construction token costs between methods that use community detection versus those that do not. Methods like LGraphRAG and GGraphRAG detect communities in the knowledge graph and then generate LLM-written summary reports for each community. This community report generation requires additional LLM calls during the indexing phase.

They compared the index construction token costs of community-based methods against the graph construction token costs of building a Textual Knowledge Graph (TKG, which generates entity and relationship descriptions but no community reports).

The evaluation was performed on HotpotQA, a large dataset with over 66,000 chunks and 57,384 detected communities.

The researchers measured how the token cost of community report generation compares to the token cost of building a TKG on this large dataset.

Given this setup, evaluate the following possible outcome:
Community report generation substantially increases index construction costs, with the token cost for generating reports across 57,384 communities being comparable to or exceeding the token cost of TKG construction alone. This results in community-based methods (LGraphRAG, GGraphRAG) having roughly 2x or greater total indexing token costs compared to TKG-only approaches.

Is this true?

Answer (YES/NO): YES